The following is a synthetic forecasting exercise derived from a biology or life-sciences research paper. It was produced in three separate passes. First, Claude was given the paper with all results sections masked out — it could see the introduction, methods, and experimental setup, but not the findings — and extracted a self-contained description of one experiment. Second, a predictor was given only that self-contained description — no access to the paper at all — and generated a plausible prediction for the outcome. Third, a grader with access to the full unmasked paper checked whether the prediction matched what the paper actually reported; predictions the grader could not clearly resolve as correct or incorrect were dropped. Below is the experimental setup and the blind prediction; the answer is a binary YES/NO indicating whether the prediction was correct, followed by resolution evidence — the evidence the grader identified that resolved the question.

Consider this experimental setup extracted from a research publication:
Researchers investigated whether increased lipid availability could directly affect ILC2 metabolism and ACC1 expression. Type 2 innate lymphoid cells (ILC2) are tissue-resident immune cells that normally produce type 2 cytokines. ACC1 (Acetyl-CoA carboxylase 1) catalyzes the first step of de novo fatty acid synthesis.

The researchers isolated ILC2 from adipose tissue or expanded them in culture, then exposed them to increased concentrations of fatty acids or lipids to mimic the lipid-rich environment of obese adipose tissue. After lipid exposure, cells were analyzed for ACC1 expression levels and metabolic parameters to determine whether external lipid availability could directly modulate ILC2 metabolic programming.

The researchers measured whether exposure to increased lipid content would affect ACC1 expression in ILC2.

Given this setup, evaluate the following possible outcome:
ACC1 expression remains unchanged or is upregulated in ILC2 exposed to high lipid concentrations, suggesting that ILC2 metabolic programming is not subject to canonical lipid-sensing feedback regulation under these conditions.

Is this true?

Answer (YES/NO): NO